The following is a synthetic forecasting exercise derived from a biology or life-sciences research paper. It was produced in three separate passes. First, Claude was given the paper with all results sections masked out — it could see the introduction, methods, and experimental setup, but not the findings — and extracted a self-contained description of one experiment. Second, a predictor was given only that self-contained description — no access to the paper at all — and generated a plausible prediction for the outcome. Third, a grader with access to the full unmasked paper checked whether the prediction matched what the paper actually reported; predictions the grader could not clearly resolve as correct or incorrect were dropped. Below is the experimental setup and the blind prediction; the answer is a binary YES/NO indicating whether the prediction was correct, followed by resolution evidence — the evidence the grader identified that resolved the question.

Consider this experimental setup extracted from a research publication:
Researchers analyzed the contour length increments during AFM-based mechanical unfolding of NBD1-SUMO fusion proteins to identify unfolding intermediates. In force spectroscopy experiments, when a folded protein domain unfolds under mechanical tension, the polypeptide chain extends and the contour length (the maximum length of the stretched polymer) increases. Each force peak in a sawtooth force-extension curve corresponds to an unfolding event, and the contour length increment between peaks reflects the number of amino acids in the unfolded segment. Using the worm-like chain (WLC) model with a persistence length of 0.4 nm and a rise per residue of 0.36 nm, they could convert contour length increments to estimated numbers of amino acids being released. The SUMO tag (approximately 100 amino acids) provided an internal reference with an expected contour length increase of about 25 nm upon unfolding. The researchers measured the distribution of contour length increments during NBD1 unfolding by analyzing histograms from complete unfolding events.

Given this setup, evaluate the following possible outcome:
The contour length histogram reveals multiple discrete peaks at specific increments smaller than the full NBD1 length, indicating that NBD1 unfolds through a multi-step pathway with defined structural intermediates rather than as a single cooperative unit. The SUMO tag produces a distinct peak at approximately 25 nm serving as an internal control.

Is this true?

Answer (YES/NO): YES